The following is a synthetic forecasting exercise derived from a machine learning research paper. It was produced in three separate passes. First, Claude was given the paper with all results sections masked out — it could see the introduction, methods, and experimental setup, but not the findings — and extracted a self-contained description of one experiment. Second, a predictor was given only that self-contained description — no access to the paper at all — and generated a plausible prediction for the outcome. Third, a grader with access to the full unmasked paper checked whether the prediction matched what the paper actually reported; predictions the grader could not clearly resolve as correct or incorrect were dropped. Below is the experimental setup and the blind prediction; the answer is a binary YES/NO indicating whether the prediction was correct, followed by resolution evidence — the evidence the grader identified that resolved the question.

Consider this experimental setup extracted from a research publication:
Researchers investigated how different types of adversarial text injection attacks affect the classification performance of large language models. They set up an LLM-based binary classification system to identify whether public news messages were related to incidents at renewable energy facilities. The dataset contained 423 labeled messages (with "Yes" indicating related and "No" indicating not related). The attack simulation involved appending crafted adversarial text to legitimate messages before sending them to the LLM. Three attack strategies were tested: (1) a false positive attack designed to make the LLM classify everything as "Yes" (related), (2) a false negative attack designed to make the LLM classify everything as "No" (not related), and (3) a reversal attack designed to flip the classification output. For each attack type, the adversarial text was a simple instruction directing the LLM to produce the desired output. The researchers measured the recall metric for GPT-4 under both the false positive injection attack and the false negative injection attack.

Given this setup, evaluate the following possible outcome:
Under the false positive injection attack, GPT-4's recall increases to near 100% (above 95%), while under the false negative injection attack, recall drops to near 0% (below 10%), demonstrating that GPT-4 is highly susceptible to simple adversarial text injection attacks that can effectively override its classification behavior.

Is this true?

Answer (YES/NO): YES